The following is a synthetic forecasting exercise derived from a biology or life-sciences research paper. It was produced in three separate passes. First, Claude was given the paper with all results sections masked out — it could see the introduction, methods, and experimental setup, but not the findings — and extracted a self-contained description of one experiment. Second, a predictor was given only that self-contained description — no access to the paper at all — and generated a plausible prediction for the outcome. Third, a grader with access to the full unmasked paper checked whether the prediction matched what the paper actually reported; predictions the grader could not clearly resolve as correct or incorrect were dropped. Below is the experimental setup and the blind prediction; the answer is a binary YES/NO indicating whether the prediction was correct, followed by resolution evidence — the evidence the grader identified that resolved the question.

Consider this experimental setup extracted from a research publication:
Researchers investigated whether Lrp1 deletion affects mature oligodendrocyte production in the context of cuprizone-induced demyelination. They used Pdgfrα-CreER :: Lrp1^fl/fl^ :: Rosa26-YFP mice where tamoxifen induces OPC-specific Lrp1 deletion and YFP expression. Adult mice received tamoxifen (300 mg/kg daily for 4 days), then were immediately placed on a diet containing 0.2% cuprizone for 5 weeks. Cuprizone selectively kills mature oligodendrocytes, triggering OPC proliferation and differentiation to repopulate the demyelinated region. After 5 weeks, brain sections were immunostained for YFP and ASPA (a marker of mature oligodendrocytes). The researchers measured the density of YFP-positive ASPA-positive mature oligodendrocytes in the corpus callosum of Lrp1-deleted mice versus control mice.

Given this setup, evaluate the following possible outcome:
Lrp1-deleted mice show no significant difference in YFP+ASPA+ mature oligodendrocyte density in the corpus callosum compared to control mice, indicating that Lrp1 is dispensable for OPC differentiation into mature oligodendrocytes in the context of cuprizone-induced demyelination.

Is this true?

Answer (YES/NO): NO